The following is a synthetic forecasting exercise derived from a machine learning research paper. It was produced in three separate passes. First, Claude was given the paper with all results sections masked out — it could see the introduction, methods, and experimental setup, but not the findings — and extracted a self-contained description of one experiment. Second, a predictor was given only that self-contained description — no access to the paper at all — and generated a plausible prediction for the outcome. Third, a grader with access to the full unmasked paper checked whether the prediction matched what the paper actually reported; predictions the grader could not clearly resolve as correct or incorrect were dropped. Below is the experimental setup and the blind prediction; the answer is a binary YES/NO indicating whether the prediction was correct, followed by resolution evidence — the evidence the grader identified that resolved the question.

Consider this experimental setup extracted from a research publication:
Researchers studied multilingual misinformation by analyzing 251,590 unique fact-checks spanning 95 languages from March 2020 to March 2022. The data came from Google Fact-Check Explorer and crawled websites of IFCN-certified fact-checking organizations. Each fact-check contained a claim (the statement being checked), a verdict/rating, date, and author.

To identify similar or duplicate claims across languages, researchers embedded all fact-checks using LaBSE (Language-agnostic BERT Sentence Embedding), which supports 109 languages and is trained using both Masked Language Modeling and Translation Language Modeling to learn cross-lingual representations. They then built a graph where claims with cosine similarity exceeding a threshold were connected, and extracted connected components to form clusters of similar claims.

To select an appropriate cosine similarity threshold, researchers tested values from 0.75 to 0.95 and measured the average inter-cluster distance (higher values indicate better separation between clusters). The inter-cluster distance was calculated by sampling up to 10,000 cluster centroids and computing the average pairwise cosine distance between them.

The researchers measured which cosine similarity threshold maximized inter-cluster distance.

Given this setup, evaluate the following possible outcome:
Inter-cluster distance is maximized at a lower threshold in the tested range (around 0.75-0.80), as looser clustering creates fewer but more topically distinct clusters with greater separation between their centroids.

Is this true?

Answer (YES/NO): NO